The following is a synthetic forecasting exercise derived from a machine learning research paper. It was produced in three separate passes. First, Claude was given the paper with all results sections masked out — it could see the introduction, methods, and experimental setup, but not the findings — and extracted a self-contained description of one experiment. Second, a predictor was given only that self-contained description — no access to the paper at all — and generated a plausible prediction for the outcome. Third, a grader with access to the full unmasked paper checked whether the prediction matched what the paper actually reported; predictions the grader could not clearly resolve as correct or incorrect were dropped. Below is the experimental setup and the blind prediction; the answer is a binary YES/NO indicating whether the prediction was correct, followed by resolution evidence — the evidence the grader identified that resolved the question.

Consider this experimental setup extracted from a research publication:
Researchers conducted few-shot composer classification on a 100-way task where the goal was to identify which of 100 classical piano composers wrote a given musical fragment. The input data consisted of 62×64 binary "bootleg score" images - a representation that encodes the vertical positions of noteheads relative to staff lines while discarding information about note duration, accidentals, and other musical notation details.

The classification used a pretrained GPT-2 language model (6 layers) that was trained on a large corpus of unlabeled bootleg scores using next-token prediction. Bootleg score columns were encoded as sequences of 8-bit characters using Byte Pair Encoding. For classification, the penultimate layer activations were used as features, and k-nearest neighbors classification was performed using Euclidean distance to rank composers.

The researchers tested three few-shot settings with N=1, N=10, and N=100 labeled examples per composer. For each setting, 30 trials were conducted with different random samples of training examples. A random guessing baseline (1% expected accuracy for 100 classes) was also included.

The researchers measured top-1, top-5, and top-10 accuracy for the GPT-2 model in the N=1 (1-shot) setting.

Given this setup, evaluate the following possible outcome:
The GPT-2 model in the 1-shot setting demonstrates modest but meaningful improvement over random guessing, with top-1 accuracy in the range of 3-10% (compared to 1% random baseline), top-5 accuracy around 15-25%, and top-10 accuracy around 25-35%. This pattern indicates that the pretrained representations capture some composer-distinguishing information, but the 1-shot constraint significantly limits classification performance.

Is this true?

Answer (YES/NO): NO